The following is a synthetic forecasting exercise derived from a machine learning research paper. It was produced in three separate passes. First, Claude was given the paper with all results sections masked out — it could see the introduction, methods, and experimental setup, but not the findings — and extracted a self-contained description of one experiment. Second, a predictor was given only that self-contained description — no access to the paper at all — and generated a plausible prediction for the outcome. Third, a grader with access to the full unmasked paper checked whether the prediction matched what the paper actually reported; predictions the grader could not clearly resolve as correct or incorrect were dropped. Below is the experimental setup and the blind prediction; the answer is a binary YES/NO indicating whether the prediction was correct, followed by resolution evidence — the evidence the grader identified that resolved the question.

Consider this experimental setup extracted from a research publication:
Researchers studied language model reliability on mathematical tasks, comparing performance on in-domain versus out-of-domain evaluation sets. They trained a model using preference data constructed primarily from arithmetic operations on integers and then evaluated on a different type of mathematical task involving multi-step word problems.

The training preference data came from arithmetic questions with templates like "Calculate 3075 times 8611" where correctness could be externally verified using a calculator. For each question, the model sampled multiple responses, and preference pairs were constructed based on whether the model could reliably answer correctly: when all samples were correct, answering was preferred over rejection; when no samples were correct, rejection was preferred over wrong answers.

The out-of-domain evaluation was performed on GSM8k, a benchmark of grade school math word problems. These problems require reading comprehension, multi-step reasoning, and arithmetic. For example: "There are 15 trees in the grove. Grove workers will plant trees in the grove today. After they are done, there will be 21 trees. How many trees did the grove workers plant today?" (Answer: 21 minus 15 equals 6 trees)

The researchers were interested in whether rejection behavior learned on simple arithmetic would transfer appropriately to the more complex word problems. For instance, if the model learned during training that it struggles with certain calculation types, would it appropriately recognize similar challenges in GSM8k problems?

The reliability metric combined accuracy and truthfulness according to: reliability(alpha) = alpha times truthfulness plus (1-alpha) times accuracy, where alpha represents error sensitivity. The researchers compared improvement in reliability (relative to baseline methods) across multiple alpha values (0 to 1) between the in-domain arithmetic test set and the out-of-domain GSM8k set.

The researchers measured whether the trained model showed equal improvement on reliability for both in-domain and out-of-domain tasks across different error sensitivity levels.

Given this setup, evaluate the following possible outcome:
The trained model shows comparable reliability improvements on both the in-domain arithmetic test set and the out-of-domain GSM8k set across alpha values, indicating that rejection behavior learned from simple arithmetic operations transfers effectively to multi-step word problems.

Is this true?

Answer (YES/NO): NO